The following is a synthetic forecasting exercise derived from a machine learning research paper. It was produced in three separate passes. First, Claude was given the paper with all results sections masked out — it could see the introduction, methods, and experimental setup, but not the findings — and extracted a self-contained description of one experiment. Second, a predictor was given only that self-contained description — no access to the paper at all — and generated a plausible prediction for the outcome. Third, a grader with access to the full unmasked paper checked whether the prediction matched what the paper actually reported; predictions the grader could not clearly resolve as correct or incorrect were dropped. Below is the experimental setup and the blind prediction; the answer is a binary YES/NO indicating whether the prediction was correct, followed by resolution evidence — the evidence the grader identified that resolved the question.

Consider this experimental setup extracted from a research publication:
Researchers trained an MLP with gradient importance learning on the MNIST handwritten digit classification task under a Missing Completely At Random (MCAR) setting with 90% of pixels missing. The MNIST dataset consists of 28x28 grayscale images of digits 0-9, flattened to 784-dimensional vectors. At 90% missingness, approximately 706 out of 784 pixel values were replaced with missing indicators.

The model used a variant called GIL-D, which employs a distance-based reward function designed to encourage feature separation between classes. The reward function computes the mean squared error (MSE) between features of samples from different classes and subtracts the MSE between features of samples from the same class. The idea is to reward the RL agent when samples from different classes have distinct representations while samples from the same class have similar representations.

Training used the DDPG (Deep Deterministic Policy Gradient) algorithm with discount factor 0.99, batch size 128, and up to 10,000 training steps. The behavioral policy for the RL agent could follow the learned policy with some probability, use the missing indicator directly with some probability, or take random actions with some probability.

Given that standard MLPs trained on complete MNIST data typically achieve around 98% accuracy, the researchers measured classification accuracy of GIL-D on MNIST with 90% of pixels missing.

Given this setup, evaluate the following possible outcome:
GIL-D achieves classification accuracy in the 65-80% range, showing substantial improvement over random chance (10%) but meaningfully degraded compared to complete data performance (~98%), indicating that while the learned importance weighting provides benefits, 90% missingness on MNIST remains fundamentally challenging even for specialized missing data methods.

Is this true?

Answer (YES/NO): YES